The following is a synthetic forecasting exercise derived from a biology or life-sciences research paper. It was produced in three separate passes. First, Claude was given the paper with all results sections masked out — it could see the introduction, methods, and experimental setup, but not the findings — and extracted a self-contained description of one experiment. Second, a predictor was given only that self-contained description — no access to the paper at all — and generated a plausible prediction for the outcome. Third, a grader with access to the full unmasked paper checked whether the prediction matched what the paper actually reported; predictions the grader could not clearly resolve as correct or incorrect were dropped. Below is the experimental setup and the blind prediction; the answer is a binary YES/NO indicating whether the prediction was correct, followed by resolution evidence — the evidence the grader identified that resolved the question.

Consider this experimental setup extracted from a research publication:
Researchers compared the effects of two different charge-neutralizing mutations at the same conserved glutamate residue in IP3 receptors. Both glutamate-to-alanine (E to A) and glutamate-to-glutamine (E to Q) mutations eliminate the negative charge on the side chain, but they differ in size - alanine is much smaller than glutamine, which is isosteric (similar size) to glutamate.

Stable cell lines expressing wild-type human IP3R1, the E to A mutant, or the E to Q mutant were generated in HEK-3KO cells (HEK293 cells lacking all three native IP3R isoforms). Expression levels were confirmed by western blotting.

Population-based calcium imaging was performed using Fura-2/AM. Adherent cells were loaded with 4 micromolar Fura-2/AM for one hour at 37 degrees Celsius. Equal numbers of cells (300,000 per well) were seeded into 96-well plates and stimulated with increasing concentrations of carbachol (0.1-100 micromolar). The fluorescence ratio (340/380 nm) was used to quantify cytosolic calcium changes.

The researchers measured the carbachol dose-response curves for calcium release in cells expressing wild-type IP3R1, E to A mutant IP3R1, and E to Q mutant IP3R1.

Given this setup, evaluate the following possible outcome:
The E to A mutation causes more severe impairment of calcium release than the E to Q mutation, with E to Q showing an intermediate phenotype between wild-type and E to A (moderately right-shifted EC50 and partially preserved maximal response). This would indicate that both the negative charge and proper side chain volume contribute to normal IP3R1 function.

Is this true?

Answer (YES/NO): NO